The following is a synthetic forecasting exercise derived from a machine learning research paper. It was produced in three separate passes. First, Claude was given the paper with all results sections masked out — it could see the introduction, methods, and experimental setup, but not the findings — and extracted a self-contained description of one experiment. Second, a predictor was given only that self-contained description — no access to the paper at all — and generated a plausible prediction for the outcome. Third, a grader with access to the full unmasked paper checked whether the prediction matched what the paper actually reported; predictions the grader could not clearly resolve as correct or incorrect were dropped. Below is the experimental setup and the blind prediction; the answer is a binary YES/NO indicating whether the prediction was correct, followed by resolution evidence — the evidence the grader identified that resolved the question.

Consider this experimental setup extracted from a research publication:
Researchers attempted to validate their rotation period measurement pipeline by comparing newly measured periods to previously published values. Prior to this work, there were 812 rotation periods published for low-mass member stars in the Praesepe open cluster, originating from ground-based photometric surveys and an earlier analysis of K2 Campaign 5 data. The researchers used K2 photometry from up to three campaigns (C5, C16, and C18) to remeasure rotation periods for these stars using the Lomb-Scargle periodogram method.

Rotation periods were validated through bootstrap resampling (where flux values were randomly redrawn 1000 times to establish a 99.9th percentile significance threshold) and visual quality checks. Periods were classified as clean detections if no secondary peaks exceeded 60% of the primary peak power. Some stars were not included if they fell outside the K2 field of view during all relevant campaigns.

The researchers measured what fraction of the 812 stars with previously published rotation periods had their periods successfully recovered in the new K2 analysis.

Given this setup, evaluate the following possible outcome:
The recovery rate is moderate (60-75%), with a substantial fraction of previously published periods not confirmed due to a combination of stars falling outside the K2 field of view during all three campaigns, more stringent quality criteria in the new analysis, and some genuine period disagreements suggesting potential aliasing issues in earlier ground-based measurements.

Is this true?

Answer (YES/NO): NO